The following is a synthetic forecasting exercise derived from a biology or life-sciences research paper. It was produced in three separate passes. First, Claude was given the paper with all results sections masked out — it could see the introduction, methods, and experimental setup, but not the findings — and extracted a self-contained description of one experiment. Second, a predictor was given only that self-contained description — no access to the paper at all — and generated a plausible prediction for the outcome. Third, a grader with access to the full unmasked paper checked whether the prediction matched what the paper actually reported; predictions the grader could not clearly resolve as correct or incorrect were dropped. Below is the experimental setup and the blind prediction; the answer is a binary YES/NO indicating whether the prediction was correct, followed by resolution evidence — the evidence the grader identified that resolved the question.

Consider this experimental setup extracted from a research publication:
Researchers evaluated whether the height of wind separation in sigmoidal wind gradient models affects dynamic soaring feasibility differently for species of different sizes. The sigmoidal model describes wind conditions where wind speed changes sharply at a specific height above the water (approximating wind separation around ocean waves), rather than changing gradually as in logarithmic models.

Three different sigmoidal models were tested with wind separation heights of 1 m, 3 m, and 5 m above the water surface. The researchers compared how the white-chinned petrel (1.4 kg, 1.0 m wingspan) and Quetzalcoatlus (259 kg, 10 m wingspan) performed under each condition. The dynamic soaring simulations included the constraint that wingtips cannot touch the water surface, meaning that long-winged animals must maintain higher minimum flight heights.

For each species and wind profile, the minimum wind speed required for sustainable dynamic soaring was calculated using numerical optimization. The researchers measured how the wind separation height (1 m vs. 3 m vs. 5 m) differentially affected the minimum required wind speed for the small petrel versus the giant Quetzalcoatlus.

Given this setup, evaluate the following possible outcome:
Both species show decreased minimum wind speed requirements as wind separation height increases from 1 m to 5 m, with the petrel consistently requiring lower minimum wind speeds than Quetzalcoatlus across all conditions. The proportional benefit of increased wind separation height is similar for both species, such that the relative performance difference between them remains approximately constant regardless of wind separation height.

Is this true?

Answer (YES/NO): NO